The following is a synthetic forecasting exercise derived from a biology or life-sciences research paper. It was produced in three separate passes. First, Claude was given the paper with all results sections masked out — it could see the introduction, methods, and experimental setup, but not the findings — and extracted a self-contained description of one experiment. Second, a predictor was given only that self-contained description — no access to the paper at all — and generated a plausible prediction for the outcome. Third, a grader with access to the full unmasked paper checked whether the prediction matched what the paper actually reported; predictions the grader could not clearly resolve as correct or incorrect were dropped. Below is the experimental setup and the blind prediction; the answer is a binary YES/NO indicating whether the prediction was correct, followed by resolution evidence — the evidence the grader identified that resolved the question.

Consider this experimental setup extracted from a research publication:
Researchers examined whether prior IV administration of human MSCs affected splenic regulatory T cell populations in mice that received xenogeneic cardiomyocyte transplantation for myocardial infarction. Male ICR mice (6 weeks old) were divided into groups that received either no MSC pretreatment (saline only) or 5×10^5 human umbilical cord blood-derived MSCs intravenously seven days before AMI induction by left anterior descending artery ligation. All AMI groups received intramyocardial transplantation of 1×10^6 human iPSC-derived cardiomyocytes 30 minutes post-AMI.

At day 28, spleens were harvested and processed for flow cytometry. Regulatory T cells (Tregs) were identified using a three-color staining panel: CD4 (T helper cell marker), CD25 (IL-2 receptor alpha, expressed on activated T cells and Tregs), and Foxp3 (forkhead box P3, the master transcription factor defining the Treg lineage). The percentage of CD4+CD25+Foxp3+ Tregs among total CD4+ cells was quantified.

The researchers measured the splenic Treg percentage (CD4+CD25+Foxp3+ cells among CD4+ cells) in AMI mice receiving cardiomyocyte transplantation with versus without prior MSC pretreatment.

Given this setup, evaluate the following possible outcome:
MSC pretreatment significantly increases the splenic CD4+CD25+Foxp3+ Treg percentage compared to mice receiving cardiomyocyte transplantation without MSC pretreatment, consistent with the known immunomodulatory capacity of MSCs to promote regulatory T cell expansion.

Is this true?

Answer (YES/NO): YES